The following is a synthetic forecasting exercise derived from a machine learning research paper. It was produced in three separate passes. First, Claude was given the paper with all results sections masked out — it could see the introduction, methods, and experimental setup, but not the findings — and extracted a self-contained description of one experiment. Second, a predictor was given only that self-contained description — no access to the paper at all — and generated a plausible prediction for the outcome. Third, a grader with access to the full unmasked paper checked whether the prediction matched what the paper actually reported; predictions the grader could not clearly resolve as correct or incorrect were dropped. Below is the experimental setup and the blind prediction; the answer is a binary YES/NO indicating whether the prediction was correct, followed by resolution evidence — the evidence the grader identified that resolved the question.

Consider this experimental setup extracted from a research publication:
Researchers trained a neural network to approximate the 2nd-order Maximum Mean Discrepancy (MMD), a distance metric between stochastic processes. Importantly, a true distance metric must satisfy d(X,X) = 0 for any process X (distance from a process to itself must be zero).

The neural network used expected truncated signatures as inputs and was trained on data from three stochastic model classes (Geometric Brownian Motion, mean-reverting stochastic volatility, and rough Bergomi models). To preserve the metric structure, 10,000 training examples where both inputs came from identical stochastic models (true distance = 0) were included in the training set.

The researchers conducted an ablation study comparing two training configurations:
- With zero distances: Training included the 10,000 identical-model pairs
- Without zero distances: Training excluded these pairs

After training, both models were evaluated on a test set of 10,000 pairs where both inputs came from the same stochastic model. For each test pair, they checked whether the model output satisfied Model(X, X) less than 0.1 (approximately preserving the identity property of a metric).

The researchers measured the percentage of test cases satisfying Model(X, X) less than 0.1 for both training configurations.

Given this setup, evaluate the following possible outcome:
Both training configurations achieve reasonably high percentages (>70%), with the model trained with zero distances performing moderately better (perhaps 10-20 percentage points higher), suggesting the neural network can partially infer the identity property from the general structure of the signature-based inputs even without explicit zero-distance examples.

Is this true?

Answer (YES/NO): NO